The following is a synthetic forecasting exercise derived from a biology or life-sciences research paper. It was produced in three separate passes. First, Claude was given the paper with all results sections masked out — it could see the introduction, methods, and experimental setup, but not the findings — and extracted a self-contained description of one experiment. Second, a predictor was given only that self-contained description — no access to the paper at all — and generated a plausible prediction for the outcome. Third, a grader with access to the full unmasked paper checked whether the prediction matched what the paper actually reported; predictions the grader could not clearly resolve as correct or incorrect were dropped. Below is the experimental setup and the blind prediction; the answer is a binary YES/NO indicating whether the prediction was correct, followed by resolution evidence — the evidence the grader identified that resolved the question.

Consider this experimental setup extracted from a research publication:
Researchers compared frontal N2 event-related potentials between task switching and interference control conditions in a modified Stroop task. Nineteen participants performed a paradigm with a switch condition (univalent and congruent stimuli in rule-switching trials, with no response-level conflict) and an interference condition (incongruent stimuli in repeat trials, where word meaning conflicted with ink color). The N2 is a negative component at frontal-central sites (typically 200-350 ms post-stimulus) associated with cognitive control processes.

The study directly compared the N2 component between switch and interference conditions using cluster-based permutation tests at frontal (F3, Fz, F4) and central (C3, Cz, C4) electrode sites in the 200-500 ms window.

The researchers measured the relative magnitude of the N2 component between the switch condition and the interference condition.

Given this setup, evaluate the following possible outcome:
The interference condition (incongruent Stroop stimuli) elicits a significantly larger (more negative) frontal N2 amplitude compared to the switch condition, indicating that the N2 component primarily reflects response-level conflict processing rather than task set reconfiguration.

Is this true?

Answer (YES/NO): NO